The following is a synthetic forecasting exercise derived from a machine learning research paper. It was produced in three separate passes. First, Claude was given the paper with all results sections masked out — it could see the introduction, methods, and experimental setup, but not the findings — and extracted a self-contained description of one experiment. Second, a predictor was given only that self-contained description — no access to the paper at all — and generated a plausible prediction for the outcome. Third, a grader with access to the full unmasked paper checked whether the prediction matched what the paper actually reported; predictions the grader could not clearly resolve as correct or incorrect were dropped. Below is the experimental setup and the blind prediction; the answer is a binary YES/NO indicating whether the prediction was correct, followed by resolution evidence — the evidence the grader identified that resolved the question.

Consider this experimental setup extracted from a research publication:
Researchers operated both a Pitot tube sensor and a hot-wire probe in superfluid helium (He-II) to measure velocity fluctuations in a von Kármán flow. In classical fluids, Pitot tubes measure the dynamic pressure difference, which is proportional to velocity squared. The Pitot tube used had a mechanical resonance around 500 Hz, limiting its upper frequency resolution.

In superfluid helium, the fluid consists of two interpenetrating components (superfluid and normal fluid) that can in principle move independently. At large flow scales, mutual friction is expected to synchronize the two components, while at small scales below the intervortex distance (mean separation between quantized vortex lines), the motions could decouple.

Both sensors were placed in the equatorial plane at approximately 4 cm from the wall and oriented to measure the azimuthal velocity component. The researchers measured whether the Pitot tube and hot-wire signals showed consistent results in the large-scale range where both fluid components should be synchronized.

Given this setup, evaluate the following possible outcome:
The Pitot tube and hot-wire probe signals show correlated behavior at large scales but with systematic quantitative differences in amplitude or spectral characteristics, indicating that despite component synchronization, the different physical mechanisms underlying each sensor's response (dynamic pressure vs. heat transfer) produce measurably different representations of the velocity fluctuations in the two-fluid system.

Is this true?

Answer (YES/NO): YES